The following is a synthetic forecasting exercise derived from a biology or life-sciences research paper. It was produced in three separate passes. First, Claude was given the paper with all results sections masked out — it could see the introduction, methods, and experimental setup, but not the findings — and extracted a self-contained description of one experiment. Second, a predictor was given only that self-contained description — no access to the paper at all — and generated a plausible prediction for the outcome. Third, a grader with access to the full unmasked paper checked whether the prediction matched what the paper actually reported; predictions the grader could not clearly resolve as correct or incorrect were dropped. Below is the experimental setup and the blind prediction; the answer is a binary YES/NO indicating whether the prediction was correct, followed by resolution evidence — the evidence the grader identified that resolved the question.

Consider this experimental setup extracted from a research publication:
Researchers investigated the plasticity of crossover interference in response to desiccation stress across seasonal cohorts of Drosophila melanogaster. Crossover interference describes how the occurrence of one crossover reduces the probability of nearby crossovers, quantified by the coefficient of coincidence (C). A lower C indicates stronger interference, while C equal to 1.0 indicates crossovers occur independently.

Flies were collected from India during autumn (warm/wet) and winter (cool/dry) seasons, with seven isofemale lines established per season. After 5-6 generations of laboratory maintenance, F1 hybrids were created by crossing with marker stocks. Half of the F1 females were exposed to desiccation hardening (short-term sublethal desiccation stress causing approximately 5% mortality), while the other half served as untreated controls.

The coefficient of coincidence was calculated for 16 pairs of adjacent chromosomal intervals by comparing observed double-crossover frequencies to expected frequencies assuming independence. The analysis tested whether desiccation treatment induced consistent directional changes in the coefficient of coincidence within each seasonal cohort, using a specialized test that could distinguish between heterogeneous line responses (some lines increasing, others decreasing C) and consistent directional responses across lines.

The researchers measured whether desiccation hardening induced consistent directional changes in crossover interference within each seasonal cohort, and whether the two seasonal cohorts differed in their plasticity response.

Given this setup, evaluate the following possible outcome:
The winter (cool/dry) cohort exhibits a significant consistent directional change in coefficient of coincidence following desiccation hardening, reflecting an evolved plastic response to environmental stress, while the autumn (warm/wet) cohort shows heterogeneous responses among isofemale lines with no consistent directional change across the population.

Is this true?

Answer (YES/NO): NO